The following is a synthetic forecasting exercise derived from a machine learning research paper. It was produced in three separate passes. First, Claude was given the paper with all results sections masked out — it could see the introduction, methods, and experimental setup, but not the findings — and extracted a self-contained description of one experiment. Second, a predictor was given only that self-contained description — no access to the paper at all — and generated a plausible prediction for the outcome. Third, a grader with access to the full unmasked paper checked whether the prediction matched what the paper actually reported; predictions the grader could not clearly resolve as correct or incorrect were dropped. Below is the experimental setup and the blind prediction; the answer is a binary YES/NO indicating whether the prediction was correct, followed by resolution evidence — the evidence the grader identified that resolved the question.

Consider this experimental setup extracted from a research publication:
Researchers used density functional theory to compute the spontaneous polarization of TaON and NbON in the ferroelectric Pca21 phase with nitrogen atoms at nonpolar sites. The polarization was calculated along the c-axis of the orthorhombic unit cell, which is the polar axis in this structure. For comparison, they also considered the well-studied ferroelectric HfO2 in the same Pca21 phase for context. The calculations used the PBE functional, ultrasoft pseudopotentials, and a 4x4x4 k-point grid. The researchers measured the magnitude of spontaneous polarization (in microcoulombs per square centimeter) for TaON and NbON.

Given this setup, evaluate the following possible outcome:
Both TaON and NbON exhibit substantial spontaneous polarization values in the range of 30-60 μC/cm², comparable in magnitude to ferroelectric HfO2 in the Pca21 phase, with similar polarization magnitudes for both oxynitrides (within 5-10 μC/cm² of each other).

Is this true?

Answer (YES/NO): YES